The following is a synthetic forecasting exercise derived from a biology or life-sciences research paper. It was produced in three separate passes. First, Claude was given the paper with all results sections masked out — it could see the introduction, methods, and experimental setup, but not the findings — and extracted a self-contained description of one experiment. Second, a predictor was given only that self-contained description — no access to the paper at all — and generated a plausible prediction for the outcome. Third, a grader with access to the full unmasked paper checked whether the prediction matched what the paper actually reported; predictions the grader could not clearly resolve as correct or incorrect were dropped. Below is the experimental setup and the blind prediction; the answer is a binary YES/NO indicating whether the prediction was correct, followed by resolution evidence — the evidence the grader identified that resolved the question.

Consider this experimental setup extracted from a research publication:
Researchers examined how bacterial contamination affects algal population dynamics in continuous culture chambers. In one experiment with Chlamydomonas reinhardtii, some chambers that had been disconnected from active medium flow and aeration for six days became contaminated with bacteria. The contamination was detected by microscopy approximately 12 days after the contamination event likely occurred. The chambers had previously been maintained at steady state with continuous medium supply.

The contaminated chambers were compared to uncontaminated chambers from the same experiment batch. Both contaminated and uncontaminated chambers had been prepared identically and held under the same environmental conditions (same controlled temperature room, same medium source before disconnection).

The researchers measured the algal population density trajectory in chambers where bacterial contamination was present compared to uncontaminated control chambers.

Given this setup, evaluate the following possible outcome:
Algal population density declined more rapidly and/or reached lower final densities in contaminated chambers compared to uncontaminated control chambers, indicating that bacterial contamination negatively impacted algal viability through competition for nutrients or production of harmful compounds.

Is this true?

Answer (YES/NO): YES